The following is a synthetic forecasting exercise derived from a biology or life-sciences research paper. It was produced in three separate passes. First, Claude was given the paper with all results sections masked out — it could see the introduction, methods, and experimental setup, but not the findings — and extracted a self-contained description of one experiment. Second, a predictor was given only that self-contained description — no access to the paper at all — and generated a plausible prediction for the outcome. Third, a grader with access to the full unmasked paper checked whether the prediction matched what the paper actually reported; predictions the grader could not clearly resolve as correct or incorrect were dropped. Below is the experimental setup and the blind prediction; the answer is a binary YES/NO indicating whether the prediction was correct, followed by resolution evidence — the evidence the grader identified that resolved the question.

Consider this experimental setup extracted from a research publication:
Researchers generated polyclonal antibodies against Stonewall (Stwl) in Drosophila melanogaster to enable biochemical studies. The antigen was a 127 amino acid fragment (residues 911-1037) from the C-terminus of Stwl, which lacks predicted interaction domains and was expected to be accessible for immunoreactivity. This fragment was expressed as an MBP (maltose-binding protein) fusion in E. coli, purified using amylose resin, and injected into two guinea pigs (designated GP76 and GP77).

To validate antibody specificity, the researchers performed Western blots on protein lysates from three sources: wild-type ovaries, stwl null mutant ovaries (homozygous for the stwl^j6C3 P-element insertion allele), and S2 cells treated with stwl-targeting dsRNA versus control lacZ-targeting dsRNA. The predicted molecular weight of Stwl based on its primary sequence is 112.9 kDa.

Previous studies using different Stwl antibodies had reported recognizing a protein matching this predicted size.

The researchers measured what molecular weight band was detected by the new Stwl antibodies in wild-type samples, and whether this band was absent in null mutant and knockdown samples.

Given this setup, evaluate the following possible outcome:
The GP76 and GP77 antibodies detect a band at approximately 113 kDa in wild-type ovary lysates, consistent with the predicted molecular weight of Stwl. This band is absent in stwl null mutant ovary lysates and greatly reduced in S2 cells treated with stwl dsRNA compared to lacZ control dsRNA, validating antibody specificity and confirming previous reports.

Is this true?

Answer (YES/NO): NO